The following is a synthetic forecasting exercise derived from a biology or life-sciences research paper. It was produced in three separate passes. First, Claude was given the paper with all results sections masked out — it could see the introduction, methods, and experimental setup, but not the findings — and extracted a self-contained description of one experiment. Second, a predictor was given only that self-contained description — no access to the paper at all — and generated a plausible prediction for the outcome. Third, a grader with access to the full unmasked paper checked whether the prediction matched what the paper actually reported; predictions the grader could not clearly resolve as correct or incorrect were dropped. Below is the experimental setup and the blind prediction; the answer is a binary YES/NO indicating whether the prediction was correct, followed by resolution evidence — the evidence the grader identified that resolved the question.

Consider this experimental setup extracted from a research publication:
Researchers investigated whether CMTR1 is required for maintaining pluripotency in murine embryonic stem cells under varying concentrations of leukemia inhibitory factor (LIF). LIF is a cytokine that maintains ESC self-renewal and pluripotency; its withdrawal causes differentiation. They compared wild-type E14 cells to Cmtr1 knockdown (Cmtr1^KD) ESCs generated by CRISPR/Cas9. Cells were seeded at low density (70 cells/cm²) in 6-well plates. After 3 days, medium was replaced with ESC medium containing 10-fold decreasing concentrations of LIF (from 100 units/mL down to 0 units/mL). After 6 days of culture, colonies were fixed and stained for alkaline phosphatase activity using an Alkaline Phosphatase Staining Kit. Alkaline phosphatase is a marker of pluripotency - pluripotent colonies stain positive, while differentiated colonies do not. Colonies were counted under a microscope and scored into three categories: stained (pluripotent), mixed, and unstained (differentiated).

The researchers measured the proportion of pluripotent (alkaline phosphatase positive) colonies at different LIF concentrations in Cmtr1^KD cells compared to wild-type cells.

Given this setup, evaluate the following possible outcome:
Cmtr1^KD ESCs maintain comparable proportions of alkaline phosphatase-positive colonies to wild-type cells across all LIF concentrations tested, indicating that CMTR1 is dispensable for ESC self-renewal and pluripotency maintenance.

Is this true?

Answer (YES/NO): NO